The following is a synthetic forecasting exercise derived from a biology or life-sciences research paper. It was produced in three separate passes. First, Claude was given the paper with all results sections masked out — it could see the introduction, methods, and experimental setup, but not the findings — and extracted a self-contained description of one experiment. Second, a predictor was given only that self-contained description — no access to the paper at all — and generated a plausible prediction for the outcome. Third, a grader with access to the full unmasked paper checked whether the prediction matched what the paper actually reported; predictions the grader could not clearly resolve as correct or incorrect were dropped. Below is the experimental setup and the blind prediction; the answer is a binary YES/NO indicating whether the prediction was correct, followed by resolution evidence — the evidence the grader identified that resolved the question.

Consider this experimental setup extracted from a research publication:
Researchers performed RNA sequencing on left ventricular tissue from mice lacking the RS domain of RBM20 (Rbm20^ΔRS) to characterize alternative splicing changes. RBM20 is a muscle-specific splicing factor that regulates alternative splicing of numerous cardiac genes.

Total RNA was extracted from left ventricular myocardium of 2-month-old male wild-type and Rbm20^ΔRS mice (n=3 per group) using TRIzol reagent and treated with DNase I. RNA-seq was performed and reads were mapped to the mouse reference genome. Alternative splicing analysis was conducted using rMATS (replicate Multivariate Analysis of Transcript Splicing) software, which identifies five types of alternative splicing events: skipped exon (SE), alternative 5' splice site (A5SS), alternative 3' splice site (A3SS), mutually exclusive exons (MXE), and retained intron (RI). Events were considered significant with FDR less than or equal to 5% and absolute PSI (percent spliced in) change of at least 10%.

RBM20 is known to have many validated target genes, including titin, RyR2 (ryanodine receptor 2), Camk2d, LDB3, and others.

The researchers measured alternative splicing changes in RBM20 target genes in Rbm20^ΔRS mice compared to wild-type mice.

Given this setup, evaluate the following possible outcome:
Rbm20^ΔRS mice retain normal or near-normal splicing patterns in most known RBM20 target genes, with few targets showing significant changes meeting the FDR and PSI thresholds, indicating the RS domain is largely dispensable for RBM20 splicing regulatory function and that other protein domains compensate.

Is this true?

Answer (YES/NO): NO